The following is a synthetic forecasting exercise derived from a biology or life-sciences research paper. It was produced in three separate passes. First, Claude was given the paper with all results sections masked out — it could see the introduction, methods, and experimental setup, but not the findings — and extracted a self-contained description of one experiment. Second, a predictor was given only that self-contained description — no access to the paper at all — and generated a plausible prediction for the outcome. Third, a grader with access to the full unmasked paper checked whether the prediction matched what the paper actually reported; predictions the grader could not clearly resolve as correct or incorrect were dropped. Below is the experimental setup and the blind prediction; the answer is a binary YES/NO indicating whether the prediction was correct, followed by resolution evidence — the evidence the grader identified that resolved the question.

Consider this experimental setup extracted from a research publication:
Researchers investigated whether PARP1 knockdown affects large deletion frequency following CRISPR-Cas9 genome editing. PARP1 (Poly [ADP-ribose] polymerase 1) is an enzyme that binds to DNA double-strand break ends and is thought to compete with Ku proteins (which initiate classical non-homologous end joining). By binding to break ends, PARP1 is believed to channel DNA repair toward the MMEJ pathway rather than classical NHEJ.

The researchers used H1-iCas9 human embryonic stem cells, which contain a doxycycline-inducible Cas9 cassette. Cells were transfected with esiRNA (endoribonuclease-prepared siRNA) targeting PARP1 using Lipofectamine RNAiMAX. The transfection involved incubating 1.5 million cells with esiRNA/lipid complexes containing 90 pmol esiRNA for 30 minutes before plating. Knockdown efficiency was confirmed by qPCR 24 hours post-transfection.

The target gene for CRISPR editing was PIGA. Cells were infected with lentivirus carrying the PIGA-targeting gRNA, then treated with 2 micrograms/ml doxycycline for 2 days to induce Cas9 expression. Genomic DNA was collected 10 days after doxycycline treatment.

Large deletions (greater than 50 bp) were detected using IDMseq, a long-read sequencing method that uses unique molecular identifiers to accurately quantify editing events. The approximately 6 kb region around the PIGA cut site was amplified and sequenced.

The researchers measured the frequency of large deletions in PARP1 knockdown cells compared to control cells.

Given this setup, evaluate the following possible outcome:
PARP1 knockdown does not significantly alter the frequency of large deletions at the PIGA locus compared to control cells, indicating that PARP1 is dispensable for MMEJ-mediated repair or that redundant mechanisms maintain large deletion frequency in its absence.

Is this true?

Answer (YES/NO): YES